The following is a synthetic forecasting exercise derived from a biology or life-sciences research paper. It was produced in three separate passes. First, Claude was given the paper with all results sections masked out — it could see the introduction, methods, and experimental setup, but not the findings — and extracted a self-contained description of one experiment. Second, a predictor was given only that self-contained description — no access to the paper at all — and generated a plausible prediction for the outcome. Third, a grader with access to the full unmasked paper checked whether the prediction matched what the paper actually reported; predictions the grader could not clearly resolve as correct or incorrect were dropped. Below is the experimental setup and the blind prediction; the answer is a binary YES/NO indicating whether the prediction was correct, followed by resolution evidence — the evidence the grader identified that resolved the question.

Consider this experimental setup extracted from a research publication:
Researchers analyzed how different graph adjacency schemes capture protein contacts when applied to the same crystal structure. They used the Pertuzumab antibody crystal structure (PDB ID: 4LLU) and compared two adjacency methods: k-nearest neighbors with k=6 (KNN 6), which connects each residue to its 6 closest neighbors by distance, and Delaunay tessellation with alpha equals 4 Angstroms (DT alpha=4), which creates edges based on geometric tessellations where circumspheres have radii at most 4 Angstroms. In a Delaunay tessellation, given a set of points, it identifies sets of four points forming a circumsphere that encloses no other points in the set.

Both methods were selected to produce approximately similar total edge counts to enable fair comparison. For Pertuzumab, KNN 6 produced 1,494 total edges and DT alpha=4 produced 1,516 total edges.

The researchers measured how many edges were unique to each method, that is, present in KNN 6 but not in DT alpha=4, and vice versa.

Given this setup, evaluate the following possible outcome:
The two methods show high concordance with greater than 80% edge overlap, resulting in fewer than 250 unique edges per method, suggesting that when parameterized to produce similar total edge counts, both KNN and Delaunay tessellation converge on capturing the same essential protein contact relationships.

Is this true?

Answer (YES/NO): NO